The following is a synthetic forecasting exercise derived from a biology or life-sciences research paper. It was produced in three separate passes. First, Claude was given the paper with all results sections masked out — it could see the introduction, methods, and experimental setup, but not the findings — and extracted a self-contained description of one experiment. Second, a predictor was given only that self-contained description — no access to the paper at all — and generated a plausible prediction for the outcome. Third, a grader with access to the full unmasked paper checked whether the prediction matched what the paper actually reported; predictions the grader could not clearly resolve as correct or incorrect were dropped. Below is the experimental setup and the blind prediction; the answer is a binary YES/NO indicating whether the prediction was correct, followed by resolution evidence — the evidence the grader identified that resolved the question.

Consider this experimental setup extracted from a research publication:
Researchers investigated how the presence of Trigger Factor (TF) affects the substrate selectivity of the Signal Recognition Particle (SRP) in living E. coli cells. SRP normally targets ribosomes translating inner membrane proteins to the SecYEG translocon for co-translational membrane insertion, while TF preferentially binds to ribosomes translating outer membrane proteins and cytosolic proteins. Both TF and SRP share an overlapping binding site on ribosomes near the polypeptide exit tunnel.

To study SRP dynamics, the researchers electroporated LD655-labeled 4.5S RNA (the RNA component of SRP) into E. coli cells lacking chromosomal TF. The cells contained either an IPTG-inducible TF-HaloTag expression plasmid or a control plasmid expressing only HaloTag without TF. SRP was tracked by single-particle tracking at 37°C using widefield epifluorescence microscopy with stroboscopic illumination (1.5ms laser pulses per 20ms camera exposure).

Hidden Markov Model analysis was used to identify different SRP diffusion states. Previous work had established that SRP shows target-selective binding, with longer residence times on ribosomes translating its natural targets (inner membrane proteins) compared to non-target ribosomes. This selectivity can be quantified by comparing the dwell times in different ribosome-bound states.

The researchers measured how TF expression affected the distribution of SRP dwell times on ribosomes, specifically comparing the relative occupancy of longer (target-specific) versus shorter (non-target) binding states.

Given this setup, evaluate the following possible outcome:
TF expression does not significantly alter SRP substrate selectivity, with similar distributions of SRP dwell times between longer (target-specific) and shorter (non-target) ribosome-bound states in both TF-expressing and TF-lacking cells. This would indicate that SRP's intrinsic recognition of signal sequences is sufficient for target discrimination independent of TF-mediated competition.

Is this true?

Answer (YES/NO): NO